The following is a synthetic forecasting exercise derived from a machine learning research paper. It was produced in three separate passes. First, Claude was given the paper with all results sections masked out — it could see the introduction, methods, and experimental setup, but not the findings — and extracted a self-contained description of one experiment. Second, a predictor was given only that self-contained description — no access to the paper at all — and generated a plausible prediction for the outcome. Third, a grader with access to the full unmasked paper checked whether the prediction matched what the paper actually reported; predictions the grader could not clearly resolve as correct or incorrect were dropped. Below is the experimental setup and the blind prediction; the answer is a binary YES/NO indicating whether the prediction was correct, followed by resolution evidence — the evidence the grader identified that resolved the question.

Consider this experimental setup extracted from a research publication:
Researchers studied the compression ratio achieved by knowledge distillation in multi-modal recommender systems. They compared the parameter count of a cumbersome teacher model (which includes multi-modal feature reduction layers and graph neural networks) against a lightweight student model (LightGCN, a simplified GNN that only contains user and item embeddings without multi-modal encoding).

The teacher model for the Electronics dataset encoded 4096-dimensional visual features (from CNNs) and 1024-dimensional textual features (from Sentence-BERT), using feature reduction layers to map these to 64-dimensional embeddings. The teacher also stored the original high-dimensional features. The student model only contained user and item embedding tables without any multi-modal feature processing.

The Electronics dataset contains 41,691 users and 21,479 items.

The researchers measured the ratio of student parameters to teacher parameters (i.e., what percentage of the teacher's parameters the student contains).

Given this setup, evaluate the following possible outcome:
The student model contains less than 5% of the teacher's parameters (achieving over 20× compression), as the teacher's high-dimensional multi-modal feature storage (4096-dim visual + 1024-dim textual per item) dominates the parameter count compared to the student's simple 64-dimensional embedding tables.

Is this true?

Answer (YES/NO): YES